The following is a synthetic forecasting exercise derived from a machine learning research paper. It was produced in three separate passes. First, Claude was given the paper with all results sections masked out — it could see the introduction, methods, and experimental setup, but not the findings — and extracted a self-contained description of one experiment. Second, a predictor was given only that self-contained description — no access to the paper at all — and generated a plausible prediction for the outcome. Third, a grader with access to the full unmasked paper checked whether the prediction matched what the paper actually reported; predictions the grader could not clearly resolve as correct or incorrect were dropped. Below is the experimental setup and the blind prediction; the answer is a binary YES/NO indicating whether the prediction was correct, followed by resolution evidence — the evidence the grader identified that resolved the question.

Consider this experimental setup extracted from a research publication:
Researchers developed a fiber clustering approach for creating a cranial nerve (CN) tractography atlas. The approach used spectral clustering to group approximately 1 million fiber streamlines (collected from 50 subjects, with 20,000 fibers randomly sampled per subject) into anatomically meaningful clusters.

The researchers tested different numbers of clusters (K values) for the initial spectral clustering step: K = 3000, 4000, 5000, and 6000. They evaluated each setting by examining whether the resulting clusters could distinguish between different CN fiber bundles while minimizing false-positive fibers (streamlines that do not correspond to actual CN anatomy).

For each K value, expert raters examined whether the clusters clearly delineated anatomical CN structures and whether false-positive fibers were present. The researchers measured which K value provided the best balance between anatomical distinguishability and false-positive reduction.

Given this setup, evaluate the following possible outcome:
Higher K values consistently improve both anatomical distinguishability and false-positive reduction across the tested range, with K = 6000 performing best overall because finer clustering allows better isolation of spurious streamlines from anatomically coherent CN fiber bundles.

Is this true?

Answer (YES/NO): NO